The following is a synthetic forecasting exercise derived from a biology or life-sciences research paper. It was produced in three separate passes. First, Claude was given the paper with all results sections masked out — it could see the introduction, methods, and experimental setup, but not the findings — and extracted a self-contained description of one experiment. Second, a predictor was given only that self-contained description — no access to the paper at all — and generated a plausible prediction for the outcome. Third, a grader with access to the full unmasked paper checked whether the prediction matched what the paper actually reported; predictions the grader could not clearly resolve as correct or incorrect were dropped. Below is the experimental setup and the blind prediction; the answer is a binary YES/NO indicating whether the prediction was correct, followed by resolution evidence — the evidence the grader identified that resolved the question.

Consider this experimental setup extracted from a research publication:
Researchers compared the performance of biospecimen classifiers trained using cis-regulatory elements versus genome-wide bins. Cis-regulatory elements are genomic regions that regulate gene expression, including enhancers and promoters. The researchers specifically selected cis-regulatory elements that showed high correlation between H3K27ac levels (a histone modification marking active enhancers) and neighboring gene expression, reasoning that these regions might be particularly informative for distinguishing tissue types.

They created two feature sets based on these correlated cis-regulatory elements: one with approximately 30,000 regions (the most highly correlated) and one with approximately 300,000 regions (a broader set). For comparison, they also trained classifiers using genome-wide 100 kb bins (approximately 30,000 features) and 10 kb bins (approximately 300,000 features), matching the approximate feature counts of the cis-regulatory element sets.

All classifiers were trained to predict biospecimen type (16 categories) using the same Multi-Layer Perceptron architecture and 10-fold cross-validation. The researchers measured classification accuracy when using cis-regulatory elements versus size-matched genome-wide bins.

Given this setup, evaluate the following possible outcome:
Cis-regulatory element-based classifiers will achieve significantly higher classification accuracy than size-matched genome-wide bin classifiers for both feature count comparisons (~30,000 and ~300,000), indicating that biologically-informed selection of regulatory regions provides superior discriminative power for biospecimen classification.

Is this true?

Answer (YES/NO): NO